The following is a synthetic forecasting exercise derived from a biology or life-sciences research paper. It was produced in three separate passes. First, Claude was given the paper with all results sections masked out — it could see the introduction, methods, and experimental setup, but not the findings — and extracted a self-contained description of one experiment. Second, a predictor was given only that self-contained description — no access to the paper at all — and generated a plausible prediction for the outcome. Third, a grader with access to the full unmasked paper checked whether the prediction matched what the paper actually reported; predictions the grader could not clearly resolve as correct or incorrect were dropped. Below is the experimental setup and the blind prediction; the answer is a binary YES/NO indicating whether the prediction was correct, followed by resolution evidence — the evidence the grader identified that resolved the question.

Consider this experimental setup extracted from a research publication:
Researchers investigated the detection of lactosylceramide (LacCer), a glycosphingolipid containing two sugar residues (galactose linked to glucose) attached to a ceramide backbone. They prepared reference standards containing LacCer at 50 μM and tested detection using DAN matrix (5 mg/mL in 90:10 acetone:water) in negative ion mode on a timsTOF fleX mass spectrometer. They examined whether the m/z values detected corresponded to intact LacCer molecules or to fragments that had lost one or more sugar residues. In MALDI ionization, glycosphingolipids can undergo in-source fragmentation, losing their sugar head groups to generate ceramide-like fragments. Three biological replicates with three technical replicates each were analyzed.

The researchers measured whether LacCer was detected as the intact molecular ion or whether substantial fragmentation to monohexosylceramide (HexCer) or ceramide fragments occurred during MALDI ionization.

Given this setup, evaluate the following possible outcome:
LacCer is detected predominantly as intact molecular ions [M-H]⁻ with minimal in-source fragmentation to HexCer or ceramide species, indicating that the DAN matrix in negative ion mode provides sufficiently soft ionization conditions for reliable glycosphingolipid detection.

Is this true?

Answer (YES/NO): YES